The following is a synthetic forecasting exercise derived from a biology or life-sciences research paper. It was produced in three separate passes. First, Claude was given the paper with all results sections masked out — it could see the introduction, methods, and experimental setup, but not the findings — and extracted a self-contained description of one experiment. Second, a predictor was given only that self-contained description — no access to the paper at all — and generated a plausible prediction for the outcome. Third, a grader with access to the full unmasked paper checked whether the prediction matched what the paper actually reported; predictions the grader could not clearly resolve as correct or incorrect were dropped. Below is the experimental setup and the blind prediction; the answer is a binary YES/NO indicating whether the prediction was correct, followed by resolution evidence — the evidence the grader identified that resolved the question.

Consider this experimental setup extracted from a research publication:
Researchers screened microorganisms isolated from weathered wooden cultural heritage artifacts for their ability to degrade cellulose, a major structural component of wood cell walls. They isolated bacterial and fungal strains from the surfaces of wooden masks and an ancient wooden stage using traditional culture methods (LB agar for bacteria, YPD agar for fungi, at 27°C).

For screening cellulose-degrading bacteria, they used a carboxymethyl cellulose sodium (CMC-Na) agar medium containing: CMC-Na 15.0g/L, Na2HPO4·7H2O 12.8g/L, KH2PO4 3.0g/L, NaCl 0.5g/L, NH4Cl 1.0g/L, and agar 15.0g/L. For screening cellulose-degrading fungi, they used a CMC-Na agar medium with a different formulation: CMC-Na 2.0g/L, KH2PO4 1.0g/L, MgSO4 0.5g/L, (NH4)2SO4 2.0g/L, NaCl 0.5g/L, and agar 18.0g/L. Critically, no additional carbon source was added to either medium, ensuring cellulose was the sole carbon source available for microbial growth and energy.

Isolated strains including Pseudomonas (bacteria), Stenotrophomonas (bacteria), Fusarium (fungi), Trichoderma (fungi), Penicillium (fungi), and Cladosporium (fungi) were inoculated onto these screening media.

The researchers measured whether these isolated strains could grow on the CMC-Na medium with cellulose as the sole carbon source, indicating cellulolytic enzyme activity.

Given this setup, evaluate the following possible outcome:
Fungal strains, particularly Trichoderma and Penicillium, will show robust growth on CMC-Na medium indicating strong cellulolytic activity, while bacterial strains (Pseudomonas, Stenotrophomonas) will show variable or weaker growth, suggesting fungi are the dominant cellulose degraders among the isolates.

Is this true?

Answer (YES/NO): NO